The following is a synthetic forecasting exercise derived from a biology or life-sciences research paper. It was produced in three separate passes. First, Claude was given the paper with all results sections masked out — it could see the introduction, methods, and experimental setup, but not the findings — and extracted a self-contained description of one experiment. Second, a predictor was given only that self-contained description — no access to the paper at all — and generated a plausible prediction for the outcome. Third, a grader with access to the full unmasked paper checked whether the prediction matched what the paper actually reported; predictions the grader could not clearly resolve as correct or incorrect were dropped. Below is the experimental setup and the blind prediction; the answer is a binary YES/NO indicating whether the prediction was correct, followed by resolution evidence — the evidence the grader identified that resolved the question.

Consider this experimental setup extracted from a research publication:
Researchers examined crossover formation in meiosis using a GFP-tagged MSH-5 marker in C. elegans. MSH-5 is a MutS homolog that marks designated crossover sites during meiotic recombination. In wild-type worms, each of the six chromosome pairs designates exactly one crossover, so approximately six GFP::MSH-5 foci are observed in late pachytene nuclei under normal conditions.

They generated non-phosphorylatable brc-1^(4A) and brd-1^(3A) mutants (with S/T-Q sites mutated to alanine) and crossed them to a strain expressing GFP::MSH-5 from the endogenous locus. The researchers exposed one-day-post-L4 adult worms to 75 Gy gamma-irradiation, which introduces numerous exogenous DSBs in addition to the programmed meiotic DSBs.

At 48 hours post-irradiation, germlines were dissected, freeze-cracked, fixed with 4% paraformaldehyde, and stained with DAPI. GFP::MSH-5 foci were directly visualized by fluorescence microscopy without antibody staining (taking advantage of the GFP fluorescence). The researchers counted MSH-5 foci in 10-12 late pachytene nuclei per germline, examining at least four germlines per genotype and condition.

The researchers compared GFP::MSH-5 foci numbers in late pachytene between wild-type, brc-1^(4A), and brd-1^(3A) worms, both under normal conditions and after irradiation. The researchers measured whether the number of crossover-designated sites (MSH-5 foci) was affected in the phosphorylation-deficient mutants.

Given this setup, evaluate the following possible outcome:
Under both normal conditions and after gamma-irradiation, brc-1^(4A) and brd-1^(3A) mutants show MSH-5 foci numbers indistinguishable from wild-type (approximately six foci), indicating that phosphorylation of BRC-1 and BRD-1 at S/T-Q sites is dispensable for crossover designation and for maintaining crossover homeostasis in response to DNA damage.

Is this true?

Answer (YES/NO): YES